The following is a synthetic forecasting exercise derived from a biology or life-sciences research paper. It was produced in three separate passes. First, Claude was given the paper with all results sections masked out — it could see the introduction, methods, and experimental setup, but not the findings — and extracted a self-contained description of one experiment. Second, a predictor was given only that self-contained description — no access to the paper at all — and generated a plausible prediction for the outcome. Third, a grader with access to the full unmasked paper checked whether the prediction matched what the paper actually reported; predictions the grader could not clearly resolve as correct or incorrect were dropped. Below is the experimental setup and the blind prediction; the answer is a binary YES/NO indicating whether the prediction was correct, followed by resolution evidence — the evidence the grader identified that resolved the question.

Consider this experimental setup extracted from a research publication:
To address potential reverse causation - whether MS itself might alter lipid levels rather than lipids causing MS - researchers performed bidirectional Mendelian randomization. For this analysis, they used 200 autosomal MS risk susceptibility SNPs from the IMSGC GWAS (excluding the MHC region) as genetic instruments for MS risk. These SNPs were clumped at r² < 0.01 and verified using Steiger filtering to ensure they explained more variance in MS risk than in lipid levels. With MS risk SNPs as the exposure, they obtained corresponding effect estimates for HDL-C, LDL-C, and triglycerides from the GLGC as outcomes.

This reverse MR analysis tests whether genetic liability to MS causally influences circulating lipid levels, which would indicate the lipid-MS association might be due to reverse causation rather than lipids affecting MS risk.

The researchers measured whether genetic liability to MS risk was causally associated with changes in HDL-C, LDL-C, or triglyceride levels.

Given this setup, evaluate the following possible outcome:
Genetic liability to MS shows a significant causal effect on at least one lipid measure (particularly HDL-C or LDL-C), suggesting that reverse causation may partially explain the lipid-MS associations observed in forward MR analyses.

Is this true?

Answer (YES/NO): NO